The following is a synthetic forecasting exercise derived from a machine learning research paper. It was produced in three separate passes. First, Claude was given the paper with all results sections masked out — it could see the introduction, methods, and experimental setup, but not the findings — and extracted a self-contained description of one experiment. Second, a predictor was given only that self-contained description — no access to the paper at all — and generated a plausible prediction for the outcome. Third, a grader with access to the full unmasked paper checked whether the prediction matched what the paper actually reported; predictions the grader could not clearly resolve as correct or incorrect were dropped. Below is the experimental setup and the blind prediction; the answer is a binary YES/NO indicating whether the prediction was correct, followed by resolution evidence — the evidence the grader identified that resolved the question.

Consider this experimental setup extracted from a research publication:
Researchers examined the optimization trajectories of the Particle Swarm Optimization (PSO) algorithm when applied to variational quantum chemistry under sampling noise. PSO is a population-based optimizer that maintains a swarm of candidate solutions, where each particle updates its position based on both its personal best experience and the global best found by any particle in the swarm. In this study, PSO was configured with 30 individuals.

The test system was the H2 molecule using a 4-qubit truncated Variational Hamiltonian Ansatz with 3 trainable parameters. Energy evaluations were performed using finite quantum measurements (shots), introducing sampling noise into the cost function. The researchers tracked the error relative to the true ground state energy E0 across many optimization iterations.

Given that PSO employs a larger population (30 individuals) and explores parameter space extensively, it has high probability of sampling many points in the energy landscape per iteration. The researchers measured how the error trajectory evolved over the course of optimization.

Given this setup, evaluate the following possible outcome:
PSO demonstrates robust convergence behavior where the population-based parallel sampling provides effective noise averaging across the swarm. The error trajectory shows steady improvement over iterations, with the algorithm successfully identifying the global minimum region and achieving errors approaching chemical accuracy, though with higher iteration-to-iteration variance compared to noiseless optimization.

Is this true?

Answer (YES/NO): NO